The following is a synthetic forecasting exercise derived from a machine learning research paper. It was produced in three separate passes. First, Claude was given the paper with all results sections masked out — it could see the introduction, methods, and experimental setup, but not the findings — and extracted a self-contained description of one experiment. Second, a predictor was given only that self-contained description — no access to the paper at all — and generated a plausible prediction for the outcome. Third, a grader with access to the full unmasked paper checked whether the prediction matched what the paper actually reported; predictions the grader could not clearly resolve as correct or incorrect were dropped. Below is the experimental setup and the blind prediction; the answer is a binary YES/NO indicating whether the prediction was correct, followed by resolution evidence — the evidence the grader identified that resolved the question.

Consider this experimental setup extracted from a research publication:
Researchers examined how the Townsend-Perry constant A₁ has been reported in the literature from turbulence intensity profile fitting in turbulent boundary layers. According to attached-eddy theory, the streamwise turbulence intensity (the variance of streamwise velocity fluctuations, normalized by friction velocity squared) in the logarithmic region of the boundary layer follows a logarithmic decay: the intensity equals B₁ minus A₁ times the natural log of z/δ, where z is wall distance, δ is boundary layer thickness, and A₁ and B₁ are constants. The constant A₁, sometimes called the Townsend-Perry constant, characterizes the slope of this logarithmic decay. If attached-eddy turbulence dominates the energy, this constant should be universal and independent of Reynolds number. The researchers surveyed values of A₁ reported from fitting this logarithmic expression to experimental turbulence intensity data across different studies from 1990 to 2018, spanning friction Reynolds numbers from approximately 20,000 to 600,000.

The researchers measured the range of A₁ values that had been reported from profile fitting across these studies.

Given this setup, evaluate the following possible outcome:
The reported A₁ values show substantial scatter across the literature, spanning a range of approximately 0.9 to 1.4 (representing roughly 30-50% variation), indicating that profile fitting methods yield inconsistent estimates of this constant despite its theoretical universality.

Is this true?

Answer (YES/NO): NO